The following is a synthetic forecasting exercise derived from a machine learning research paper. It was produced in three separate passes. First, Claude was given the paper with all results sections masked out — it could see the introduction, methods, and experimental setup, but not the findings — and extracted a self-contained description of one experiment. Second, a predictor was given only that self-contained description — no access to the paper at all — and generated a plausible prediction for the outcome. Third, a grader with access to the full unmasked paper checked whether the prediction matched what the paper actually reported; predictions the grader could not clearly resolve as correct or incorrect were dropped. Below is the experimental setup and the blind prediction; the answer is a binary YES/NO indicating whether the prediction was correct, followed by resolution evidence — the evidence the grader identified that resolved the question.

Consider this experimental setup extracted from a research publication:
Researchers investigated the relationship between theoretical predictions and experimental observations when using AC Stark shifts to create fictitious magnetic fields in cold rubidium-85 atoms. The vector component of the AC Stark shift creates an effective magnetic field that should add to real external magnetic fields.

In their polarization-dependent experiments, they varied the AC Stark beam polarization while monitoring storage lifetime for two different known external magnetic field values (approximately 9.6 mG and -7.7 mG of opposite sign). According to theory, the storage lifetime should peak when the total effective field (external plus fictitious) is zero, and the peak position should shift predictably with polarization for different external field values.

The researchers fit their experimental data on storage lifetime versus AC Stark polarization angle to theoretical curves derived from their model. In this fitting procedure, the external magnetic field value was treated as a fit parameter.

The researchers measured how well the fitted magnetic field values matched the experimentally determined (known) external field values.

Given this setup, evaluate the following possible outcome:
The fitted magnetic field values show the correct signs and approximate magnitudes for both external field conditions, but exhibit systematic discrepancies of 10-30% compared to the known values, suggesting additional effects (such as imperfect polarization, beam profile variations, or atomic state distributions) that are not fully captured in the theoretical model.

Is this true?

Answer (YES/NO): NO